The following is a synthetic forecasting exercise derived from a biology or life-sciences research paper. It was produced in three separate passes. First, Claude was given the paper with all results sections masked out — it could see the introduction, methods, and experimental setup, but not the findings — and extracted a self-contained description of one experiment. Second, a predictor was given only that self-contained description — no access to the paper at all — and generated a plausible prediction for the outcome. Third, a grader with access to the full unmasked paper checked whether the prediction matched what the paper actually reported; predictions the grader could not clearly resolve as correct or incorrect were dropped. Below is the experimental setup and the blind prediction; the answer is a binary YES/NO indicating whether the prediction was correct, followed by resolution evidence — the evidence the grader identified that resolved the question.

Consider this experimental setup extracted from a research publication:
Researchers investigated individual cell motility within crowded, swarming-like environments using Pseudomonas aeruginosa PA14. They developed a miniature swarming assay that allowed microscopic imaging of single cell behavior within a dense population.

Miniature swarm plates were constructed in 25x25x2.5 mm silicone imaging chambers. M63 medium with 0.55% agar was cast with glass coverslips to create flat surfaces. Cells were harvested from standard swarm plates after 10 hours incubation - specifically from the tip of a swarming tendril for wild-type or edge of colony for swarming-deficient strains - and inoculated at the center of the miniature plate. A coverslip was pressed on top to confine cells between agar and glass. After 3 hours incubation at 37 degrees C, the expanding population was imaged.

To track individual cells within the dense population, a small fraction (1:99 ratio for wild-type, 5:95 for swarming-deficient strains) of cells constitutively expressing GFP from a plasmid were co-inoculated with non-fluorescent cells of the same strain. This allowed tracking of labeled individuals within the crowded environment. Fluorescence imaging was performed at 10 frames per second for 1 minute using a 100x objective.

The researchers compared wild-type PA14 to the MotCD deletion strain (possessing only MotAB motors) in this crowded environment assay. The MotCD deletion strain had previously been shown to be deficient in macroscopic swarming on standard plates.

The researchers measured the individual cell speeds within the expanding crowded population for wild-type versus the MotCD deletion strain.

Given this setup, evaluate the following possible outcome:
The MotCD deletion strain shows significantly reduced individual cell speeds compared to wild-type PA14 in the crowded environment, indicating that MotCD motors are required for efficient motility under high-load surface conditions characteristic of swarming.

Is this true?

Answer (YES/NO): NO